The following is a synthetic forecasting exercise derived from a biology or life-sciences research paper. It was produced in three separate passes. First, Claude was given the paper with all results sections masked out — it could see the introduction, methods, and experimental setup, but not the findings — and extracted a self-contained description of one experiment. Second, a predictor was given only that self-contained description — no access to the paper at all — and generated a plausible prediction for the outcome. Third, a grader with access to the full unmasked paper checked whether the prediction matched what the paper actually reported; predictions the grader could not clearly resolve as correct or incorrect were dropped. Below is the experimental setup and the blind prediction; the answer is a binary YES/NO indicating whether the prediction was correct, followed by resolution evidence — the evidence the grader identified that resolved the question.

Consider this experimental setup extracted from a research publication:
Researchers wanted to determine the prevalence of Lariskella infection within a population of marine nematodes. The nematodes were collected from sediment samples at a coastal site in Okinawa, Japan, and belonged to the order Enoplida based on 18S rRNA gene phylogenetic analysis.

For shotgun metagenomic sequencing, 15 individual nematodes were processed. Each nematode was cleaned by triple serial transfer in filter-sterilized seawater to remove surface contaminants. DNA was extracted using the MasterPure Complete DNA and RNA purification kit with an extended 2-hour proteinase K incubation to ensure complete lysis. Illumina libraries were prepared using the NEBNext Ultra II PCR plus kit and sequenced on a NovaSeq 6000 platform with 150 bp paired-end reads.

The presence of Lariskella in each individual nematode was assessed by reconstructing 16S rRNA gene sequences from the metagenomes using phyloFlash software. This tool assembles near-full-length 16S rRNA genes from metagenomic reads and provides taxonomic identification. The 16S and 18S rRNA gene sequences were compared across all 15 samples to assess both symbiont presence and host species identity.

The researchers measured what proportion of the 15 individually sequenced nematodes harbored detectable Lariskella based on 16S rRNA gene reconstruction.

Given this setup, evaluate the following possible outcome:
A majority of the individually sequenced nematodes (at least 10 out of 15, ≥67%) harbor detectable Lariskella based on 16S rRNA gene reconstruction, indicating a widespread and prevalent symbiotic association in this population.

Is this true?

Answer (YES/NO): NO